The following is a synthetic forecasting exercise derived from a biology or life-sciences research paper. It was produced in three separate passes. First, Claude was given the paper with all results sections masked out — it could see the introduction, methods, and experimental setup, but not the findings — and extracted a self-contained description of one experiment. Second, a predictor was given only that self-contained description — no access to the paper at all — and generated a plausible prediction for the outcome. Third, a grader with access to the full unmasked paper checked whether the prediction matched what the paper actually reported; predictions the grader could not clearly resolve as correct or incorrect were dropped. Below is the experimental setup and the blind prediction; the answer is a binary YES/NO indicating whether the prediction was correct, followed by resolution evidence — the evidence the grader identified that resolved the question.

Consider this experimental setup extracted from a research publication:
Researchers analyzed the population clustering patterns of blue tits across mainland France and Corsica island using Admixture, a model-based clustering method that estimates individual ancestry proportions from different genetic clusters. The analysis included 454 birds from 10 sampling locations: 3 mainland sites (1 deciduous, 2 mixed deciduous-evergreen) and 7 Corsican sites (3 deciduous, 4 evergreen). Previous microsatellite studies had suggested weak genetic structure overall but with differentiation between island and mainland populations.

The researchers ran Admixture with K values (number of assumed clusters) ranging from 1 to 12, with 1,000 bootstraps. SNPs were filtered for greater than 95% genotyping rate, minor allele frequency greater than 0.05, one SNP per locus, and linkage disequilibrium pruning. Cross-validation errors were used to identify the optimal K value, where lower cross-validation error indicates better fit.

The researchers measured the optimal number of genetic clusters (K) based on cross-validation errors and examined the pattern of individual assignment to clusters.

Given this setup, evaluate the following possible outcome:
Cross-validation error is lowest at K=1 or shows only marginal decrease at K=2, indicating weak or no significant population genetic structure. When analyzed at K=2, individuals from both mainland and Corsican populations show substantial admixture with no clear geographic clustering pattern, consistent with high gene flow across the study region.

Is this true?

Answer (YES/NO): NO